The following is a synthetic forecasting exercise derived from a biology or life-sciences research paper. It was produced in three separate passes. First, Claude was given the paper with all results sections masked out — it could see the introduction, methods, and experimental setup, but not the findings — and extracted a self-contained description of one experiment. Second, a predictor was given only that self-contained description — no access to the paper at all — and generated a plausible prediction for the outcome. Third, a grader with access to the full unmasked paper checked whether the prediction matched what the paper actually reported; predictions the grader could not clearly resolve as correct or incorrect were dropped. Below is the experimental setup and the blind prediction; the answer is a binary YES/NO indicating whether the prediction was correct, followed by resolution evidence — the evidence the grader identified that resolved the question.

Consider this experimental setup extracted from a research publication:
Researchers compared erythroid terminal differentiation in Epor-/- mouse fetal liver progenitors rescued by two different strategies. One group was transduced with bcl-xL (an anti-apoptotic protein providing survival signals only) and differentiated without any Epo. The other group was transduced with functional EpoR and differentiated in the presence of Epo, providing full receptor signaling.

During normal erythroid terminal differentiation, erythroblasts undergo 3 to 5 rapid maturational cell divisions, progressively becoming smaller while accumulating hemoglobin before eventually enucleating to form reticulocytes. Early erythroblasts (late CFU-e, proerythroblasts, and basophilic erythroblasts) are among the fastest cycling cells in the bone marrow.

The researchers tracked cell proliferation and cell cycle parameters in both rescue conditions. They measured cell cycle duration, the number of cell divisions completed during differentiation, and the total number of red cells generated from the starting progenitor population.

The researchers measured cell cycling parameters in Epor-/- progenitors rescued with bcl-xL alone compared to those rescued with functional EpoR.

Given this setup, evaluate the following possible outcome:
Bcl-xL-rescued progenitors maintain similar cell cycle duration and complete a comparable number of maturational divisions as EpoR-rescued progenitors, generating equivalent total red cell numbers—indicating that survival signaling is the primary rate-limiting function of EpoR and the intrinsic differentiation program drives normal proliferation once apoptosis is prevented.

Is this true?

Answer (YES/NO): NO